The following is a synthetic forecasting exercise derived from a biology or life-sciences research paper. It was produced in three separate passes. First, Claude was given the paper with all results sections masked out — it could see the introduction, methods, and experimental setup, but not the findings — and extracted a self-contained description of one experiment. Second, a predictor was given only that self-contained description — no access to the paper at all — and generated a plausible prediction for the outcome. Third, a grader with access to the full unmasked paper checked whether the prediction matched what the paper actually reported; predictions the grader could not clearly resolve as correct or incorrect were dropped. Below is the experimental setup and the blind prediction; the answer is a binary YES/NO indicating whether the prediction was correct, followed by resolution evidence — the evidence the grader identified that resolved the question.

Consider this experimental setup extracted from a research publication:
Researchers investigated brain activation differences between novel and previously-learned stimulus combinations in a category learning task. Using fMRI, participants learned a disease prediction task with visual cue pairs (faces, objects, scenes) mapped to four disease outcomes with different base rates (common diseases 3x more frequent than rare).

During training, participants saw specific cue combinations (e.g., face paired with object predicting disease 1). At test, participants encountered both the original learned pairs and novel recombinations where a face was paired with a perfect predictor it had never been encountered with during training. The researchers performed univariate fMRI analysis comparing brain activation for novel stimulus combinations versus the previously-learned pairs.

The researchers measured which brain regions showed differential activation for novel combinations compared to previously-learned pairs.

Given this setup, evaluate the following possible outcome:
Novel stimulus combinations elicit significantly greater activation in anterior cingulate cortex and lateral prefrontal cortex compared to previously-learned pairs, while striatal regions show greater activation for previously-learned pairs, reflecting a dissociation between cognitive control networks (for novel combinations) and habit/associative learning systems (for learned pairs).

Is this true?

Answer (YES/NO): NO